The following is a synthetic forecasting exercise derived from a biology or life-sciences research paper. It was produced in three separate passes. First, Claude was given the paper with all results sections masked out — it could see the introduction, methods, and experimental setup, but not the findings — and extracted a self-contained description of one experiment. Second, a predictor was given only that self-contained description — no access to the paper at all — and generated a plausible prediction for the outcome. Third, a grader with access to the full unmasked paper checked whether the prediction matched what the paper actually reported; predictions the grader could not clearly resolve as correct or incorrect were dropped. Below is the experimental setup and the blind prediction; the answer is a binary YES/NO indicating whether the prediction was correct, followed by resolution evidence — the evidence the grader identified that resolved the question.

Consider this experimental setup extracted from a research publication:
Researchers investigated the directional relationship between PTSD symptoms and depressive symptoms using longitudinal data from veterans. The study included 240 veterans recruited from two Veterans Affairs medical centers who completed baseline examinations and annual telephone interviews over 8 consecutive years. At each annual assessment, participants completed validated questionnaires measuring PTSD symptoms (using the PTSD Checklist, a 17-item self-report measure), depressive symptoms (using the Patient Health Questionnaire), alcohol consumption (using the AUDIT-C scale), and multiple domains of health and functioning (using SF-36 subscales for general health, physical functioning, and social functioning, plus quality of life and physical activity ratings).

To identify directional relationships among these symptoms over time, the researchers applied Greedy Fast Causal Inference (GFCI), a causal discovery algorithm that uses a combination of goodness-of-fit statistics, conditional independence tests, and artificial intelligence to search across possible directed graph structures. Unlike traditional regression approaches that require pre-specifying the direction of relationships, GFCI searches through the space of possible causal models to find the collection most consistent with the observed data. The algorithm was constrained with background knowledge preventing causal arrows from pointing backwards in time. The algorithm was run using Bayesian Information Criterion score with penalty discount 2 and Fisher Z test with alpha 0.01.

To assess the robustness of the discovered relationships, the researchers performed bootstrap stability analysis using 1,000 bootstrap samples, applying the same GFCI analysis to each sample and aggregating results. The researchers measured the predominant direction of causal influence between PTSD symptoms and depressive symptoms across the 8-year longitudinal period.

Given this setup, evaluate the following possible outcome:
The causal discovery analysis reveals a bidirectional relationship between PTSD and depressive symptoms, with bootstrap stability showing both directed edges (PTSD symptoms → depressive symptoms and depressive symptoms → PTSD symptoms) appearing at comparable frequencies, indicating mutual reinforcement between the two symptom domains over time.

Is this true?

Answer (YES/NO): NO